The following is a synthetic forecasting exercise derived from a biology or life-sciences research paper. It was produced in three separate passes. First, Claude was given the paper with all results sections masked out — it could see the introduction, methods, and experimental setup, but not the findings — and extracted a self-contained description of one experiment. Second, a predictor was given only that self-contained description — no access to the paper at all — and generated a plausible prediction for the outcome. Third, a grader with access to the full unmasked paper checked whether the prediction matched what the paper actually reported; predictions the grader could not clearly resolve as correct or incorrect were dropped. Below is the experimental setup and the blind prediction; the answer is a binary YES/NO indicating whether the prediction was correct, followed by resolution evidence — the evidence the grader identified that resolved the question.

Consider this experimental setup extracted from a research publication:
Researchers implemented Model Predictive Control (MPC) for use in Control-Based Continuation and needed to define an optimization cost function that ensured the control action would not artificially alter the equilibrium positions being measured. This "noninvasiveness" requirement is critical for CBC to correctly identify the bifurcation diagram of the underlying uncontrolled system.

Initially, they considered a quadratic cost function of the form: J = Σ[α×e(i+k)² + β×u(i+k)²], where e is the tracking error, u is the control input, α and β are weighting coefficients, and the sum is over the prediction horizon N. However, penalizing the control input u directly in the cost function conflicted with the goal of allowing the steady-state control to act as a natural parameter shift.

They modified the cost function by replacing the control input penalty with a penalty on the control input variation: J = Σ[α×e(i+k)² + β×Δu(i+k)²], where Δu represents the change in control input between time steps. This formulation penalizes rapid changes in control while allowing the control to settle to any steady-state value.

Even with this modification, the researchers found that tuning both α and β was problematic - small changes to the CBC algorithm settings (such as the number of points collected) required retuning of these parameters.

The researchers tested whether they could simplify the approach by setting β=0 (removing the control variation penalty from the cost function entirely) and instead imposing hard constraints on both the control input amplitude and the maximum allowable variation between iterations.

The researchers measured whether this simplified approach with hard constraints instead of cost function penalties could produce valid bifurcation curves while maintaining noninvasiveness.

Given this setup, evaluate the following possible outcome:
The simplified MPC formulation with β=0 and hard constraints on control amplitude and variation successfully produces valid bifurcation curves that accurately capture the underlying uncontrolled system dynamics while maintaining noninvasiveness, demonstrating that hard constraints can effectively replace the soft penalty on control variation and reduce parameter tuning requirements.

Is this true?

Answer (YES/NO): YES